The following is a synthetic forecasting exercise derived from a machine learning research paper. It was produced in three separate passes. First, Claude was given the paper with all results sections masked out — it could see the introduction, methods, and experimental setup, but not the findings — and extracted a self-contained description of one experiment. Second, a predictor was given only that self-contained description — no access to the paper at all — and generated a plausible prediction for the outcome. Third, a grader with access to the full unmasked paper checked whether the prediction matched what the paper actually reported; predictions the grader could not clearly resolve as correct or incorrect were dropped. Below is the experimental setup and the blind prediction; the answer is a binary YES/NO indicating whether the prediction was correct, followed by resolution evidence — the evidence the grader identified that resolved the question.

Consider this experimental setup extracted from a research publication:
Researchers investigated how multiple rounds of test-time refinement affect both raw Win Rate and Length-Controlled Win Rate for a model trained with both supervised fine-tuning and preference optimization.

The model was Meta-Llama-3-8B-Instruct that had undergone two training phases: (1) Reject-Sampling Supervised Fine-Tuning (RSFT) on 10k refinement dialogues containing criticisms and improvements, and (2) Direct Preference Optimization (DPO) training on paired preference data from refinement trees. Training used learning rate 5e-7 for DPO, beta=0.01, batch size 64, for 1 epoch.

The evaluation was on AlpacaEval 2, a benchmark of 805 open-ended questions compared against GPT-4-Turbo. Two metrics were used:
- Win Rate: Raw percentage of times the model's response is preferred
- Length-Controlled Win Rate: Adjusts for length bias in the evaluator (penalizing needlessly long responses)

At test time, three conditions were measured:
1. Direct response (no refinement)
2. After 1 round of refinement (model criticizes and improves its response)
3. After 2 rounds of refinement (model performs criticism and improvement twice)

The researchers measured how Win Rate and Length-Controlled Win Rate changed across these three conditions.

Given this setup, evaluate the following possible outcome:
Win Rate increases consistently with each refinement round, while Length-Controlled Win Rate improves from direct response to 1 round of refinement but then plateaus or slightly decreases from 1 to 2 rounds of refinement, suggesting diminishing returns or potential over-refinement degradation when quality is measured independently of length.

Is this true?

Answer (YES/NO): YES